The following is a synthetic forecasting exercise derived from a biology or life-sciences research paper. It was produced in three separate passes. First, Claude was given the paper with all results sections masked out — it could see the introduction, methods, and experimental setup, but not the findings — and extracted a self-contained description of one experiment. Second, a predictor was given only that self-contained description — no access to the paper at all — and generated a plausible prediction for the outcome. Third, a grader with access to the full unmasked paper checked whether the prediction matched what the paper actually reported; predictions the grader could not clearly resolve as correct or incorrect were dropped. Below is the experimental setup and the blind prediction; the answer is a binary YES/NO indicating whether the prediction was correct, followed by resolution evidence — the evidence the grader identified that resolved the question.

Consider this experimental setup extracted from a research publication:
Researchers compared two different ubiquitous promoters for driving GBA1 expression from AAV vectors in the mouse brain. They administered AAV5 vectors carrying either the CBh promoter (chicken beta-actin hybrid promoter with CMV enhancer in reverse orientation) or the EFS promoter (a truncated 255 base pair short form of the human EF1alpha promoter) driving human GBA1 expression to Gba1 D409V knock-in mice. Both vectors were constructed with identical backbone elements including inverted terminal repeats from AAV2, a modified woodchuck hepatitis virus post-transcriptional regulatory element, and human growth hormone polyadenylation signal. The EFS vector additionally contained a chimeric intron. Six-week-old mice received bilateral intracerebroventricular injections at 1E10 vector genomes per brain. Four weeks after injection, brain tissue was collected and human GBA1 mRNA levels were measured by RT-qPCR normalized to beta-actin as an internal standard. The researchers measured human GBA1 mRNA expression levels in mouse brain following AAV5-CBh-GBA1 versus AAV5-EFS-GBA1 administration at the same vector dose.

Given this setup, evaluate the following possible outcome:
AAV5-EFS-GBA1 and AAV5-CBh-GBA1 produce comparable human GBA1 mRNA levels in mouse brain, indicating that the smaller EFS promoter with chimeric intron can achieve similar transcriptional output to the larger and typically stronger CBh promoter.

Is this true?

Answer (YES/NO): YES